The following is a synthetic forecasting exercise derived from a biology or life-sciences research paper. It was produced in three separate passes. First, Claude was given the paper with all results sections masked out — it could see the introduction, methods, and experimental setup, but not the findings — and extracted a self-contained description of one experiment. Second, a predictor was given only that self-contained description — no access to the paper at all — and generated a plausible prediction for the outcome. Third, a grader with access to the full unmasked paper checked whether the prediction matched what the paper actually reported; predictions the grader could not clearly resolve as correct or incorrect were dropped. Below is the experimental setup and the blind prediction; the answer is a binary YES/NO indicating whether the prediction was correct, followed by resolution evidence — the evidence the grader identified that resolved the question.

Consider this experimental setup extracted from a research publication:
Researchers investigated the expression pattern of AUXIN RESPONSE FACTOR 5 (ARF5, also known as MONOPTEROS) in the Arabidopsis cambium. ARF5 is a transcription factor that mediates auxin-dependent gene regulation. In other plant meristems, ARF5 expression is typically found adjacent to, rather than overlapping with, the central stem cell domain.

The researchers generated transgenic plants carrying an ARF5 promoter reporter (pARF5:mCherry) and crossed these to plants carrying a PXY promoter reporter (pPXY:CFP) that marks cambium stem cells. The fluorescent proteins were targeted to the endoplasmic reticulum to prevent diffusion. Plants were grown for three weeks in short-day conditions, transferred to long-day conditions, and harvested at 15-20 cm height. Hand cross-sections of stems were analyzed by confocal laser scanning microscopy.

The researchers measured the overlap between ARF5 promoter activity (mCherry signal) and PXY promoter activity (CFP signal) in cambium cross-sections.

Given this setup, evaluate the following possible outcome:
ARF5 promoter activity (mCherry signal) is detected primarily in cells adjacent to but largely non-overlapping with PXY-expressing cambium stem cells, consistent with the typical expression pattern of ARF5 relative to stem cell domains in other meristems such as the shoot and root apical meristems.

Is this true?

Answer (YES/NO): NO